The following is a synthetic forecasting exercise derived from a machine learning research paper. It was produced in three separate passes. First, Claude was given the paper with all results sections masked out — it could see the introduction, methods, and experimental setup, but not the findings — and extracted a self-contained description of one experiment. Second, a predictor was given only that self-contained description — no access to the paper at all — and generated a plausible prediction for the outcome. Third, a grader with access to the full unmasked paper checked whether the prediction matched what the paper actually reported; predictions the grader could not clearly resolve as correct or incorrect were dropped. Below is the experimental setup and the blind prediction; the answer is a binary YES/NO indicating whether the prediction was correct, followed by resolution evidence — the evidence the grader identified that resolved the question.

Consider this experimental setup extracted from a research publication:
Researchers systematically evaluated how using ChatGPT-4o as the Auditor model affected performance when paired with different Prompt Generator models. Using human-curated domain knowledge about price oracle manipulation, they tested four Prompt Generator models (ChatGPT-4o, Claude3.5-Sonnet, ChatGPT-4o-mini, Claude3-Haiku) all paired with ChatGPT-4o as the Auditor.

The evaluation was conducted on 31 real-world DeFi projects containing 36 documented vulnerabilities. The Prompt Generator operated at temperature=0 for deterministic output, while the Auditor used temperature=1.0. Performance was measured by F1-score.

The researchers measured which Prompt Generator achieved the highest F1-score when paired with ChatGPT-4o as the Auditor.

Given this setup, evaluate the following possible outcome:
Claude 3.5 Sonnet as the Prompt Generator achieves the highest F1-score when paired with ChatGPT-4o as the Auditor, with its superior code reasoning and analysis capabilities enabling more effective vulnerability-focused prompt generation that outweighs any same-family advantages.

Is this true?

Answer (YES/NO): YES